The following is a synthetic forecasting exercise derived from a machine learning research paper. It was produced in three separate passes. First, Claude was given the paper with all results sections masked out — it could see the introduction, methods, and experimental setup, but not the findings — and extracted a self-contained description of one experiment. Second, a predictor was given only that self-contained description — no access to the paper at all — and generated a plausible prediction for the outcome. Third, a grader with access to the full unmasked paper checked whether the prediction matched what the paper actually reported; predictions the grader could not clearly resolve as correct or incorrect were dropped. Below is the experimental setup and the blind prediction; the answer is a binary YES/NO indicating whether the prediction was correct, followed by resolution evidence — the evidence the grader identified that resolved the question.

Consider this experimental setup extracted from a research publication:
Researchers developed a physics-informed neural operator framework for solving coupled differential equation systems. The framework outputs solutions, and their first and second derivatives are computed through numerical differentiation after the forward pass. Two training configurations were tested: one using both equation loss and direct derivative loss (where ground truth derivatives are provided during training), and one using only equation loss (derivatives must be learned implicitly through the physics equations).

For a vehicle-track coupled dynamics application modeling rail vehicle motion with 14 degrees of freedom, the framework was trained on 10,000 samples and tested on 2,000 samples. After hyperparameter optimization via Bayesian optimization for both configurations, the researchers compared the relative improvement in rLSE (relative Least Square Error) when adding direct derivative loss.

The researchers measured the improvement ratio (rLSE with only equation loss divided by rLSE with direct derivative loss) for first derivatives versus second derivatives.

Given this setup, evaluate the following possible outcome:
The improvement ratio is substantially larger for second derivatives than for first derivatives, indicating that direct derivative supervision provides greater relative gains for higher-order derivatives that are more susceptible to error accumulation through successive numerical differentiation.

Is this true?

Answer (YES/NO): NO